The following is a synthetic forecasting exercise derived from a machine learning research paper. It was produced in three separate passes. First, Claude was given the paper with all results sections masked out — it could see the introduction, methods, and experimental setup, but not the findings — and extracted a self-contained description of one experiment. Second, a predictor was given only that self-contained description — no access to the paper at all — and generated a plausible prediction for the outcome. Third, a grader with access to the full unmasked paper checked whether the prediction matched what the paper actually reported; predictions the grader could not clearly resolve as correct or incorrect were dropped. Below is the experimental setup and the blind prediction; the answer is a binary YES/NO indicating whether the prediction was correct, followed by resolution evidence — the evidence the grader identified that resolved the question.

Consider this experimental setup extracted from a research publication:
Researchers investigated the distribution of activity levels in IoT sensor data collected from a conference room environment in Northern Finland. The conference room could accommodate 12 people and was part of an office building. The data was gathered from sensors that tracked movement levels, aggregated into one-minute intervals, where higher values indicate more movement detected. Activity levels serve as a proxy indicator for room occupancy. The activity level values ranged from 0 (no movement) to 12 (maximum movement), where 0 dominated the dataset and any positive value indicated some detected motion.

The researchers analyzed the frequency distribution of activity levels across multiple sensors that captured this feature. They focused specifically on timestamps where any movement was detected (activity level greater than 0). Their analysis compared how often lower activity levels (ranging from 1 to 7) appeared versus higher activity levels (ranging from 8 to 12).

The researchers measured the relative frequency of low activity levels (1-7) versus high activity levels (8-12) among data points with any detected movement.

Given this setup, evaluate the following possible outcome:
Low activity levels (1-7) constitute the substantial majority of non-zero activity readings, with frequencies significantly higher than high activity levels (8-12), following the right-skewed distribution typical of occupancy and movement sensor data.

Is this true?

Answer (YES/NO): NO